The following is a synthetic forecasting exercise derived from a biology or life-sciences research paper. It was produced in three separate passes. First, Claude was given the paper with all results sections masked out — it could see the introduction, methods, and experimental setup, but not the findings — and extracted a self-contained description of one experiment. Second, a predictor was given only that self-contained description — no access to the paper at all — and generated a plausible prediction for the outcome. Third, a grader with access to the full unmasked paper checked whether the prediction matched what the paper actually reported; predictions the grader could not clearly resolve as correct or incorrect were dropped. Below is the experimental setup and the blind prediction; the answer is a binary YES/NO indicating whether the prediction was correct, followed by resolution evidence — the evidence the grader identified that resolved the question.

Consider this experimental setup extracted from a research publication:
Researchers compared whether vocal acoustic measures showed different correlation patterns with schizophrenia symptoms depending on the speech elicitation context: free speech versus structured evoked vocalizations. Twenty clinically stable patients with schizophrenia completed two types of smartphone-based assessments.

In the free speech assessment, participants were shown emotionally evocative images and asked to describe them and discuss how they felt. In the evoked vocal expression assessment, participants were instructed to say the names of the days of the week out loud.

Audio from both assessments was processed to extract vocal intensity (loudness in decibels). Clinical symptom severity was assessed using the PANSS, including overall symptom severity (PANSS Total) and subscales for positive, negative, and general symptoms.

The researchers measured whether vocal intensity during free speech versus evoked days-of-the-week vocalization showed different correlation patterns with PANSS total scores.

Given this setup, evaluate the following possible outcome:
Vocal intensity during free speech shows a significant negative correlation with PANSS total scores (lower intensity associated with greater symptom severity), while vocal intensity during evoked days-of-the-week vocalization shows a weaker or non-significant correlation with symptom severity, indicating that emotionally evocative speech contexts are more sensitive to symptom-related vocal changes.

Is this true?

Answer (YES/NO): NO